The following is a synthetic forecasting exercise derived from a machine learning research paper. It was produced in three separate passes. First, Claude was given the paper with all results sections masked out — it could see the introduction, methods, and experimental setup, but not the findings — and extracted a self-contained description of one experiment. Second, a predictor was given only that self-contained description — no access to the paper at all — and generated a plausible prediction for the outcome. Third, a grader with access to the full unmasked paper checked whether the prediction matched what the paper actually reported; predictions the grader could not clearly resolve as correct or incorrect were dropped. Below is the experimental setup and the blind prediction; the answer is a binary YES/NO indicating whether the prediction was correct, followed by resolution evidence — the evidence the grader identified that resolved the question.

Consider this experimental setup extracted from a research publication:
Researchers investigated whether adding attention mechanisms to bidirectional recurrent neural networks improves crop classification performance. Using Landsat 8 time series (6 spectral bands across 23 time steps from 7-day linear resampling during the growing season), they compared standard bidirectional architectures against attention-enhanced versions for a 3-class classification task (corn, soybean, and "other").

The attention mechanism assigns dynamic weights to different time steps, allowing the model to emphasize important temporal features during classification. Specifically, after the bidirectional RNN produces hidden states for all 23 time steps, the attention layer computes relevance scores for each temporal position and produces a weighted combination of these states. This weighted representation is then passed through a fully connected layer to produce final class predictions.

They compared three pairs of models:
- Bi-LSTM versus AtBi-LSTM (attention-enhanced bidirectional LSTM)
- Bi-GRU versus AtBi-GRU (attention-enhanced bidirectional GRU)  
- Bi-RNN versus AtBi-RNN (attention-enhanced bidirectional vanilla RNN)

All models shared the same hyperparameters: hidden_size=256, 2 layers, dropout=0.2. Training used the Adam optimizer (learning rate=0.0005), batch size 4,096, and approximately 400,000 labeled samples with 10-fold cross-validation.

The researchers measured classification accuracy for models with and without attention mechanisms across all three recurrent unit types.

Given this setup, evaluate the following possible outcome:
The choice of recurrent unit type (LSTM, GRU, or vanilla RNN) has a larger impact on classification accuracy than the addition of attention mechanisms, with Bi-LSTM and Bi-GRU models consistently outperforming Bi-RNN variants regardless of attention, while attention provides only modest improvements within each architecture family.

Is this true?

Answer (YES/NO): NO